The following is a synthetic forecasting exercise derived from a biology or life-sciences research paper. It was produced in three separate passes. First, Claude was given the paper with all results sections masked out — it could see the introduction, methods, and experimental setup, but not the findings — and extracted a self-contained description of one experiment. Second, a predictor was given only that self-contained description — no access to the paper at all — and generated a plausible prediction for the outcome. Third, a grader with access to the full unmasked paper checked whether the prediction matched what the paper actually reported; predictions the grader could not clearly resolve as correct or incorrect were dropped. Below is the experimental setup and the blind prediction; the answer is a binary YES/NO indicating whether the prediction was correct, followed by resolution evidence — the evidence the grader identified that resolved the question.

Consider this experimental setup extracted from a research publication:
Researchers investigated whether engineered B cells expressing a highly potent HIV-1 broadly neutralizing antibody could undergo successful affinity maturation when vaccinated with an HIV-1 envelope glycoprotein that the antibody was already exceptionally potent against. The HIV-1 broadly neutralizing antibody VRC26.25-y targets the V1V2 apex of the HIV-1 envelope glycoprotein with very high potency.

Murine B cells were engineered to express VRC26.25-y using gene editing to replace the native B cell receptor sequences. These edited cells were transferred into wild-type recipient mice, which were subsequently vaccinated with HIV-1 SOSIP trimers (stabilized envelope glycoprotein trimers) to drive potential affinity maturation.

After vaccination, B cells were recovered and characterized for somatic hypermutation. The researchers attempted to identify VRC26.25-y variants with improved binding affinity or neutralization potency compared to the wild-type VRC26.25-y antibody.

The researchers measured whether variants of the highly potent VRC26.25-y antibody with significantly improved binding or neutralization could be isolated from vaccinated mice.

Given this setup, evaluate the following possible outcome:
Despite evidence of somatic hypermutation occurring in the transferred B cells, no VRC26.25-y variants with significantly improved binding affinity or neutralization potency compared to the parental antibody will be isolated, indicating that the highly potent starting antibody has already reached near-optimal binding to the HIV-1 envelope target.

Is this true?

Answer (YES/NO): YES